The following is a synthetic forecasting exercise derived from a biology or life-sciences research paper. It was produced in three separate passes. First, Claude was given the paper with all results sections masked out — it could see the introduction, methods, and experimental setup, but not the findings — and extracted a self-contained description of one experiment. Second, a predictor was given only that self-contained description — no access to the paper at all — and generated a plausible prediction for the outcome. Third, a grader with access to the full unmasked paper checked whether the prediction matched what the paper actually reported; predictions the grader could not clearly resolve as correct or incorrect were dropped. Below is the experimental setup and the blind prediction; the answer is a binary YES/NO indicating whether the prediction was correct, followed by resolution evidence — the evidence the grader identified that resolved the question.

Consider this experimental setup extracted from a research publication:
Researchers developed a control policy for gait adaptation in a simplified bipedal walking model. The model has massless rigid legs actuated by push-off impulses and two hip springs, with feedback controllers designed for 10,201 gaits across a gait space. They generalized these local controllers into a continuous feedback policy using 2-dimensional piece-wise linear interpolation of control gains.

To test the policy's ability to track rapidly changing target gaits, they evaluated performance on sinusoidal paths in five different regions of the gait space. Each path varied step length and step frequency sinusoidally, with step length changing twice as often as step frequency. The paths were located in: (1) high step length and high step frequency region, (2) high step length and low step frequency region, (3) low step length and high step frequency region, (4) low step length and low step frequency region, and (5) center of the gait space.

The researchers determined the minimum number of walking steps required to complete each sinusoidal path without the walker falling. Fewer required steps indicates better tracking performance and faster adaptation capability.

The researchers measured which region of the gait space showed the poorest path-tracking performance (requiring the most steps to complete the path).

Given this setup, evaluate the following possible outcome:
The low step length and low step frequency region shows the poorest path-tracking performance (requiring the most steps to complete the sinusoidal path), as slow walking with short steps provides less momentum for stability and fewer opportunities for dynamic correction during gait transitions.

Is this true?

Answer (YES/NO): NO